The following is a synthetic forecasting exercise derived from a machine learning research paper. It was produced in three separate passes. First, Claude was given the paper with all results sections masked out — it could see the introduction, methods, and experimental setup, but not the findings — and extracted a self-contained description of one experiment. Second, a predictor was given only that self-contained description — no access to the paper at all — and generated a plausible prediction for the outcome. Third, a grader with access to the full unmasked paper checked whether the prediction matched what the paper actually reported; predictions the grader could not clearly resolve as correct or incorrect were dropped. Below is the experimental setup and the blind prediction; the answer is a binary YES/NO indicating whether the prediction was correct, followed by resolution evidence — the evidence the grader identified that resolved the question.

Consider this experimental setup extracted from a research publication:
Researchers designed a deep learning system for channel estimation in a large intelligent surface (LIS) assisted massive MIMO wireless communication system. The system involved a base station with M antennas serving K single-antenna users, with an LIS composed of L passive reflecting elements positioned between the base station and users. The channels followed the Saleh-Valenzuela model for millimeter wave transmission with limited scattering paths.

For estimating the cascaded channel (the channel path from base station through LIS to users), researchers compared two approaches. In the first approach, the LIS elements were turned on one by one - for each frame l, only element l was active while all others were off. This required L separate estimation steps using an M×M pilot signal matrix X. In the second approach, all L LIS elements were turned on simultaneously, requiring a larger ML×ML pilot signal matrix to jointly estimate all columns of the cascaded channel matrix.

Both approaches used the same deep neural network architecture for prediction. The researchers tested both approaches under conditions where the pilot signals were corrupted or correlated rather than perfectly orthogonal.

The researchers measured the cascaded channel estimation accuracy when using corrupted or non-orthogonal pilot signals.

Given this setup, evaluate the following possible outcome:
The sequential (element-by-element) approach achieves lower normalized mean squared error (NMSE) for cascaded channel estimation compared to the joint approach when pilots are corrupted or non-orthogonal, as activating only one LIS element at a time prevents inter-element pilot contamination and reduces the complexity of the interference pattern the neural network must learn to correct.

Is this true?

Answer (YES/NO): YES